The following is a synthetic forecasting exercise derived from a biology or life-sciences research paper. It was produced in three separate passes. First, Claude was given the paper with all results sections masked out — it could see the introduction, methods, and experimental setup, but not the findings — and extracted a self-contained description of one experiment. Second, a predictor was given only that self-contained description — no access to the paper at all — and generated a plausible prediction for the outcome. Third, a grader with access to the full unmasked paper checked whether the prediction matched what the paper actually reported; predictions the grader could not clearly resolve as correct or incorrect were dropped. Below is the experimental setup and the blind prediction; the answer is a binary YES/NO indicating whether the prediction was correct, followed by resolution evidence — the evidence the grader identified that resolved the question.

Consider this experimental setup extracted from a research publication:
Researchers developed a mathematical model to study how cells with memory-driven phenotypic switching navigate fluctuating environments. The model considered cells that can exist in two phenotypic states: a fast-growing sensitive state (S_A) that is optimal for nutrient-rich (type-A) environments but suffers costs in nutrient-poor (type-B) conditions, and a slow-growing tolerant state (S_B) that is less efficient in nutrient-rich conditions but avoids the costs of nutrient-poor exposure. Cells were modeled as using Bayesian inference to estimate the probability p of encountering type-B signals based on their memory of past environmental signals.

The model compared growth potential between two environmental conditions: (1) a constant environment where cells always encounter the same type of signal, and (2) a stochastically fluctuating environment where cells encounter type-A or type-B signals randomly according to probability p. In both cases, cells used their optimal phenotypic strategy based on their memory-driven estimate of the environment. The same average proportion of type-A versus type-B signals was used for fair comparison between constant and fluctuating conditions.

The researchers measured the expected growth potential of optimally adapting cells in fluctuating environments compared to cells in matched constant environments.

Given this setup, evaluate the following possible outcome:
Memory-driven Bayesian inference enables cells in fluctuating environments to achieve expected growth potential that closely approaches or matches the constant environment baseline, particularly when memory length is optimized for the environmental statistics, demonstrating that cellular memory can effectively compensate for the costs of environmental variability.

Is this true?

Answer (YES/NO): NO